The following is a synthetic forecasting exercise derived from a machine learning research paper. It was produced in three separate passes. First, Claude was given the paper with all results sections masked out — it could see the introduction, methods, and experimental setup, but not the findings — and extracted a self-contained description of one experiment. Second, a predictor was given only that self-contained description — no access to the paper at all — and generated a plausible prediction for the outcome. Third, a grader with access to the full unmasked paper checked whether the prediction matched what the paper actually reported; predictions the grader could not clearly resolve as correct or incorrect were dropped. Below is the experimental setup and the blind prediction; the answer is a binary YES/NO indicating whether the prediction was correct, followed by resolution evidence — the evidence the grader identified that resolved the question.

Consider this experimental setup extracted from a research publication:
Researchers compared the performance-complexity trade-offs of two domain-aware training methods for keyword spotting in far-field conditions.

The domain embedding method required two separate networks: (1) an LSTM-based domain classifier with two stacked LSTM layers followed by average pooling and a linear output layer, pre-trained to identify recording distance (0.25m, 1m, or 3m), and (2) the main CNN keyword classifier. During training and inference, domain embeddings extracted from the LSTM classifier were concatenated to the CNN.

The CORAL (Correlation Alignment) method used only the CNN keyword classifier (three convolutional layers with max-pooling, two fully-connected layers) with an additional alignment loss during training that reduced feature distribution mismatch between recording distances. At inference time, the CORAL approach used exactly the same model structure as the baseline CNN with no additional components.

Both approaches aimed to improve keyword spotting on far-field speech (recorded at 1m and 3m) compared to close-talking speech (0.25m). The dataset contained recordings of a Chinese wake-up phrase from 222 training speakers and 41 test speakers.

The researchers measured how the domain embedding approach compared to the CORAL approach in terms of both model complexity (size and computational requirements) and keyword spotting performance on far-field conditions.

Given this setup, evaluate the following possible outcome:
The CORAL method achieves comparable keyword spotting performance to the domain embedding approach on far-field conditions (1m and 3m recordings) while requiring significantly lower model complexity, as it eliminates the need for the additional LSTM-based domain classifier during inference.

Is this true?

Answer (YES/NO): NO